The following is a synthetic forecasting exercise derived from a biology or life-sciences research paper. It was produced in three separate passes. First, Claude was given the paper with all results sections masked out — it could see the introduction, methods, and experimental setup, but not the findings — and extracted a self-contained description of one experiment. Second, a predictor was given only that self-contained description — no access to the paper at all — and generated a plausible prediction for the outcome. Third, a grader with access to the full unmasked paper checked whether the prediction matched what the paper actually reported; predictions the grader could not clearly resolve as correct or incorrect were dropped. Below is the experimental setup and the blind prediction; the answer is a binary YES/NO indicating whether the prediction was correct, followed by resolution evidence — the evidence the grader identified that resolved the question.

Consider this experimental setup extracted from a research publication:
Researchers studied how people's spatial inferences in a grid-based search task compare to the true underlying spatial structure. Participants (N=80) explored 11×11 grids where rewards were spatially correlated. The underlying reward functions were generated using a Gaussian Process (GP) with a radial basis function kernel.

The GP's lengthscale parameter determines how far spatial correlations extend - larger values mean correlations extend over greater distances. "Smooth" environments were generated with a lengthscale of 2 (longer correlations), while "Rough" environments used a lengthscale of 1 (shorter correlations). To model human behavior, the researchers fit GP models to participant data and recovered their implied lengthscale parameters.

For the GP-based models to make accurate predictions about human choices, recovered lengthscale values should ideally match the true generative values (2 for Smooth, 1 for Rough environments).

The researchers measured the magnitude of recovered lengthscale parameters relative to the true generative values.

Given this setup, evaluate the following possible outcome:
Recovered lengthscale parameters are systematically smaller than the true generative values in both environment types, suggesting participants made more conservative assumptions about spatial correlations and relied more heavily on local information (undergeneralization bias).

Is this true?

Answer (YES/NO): YES